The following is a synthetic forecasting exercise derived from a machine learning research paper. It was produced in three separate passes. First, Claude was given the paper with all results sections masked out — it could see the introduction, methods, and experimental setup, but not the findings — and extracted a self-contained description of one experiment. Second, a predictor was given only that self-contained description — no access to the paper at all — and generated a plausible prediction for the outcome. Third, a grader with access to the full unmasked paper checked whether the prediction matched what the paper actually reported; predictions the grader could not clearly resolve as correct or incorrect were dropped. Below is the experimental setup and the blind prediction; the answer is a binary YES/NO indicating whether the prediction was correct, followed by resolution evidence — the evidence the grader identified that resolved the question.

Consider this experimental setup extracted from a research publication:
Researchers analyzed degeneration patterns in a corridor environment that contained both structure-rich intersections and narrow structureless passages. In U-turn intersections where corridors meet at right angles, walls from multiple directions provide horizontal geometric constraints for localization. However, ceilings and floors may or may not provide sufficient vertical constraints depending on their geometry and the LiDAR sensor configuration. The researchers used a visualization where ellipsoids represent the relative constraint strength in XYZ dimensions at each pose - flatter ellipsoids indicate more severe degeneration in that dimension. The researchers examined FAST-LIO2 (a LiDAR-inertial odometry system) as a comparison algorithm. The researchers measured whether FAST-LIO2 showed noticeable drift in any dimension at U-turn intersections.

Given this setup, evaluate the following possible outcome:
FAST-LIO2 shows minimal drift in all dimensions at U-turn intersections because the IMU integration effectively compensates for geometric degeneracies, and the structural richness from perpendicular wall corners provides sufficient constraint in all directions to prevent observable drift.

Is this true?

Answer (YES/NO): NO